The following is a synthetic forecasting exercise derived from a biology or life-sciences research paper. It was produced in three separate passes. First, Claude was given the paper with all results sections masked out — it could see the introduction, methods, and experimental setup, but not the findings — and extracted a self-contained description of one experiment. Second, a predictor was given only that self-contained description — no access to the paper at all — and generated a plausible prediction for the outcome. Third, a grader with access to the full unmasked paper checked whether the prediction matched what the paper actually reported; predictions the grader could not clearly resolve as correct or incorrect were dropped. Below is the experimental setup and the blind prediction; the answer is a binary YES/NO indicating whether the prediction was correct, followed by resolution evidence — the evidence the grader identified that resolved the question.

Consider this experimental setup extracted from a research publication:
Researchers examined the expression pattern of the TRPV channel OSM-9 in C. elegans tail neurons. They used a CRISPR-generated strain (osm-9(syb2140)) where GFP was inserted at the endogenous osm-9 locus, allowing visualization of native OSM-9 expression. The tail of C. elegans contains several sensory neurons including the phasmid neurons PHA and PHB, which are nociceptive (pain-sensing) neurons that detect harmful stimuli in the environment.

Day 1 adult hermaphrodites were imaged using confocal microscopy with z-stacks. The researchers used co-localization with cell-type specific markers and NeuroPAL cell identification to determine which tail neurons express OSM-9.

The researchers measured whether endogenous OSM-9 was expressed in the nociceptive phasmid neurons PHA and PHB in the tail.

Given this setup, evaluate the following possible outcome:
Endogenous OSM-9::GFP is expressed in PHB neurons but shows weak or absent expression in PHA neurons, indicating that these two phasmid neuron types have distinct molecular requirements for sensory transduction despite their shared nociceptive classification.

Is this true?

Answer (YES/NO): NO